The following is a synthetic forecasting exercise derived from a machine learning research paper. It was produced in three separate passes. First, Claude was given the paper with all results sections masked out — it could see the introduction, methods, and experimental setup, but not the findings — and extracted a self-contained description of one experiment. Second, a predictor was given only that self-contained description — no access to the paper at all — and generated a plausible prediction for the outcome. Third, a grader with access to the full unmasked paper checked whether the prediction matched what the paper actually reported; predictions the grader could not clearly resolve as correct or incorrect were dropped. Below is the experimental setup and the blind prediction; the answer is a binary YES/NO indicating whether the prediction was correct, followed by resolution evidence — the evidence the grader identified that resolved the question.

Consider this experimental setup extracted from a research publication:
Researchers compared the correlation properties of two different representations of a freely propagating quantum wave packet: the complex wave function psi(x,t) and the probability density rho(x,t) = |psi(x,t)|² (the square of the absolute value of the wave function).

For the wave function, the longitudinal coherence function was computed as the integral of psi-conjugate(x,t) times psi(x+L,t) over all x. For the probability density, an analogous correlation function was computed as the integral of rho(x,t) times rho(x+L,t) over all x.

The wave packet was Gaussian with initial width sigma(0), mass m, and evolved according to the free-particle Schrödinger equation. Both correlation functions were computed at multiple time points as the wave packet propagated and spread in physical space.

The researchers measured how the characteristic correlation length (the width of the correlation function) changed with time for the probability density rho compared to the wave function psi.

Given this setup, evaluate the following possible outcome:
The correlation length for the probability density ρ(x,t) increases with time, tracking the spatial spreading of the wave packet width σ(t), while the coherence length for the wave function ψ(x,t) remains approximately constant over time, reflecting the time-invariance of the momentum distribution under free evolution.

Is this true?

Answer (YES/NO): YES